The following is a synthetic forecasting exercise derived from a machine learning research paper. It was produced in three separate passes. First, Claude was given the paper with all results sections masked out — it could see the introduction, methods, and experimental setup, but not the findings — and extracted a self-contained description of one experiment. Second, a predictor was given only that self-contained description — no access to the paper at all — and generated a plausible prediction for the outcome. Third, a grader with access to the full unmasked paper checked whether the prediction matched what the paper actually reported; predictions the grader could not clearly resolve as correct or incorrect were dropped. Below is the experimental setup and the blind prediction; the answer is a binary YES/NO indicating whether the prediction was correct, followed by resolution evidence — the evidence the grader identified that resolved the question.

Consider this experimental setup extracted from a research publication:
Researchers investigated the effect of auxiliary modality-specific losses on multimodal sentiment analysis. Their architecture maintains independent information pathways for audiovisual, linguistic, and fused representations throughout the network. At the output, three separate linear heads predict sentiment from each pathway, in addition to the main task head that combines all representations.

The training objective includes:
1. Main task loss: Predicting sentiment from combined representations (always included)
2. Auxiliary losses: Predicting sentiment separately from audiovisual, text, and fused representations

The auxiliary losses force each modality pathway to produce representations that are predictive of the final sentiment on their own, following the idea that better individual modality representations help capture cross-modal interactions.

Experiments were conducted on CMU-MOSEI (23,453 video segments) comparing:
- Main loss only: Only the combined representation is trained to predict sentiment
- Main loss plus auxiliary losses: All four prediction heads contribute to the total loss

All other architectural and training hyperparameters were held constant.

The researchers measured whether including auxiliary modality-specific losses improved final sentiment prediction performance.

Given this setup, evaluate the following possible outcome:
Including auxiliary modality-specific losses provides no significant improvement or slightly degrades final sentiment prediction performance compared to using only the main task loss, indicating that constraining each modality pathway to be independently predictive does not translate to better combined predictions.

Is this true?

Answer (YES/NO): NO